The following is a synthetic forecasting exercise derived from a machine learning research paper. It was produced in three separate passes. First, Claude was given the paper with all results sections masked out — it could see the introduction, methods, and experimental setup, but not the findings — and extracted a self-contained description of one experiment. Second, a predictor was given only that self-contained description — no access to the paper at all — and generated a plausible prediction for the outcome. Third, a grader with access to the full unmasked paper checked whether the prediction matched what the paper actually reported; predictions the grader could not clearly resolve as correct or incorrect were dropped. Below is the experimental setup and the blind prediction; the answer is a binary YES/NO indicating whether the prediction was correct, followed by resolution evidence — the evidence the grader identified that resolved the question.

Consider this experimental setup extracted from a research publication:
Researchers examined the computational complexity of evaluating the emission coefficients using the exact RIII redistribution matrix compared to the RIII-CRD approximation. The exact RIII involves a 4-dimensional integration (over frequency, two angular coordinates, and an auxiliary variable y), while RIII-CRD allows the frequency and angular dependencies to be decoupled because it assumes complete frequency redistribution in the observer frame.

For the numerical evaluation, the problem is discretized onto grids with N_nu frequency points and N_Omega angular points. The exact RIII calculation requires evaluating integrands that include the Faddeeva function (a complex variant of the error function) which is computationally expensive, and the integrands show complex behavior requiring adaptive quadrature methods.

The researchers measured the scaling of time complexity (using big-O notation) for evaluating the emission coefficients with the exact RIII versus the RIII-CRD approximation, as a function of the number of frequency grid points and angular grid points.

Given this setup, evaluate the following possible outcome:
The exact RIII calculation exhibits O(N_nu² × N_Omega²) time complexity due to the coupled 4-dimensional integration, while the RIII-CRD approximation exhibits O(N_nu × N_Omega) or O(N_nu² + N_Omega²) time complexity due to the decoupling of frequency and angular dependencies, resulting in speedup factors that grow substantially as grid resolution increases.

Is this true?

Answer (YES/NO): NO